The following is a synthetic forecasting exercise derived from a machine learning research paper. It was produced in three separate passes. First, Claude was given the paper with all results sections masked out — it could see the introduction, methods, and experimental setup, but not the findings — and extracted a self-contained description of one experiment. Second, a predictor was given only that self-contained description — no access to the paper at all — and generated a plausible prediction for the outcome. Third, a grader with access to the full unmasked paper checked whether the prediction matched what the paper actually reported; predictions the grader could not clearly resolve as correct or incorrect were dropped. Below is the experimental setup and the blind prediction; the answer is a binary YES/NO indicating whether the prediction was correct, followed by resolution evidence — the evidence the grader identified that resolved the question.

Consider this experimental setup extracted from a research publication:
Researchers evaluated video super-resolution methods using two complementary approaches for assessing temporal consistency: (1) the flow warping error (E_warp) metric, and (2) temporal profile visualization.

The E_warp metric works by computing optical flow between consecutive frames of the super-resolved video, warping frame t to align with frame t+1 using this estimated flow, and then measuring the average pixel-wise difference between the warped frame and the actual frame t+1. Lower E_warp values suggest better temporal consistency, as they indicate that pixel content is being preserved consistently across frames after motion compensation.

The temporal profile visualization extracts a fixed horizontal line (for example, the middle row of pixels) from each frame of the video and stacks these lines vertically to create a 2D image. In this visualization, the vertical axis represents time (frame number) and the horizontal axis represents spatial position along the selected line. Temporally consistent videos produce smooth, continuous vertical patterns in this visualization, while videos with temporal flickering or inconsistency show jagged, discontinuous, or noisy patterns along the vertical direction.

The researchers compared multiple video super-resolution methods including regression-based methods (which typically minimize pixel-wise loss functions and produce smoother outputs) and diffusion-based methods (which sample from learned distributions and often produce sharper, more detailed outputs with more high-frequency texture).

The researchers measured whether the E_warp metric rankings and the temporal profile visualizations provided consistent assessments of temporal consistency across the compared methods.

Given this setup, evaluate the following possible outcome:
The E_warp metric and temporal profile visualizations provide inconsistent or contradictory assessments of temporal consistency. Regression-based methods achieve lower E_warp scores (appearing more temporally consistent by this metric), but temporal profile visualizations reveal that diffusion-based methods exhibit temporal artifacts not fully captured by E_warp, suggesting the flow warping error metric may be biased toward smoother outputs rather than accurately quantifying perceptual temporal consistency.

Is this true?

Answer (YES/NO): NO